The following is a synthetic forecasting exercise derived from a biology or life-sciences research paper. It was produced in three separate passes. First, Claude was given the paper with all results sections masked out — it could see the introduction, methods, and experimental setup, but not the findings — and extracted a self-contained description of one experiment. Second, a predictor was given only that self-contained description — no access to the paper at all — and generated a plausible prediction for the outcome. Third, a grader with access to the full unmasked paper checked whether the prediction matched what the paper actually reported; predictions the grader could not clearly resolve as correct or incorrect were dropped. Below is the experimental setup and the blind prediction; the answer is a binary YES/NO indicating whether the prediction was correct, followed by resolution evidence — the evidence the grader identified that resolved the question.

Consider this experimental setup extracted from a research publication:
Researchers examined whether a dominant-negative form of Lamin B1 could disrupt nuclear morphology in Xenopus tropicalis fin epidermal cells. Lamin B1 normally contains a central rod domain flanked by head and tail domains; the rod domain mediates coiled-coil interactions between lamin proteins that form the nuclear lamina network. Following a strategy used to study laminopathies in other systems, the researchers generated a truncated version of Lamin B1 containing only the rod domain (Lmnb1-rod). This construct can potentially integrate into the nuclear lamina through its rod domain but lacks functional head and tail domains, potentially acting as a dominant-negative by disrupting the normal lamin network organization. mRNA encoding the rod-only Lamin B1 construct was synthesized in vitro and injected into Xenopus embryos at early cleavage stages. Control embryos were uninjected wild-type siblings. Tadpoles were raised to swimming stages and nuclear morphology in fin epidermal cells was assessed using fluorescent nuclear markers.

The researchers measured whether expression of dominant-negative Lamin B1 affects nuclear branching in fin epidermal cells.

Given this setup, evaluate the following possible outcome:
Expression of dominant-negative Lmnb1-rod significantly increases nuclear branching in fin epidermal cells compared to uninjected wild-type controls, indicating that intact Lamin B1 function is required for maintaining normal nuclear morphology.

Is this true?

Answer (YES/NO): NO